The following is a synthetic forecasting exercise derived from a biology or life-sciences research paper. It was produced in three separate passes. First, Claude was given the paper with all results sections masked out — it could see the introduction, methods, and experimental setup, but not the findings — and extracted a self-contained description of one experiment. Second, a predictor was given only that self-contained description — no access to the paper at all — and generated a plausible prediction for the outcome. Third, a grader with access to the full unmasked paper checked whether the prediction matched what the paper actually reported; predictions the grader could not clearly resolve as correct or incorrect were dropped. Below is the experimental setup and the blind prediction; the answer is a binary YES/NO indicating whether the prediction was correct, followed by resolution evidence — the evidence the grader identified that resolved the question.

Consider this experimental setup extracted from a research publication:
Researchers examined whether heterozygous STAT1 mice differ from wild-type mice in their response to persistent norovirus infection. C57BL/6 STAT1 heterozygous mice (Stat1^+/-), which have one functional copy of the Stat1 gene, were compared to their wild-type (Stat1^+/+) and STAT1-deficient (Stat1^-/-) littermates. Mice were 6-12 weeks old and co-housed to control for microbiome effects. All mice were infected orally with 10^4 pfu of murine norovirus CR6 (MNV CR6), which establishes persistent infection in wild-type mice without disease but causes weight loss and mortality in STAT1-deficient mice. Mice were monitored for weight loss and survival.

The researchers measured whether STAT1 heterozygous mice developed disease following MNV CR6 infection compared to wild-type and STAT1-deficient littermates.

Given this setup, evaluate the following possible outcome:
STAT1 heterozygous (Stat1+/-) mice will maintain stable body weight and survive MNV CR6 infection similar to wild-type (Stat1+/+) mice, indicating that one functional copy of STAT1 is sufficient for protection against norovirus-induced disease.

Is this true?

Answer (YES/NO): YES